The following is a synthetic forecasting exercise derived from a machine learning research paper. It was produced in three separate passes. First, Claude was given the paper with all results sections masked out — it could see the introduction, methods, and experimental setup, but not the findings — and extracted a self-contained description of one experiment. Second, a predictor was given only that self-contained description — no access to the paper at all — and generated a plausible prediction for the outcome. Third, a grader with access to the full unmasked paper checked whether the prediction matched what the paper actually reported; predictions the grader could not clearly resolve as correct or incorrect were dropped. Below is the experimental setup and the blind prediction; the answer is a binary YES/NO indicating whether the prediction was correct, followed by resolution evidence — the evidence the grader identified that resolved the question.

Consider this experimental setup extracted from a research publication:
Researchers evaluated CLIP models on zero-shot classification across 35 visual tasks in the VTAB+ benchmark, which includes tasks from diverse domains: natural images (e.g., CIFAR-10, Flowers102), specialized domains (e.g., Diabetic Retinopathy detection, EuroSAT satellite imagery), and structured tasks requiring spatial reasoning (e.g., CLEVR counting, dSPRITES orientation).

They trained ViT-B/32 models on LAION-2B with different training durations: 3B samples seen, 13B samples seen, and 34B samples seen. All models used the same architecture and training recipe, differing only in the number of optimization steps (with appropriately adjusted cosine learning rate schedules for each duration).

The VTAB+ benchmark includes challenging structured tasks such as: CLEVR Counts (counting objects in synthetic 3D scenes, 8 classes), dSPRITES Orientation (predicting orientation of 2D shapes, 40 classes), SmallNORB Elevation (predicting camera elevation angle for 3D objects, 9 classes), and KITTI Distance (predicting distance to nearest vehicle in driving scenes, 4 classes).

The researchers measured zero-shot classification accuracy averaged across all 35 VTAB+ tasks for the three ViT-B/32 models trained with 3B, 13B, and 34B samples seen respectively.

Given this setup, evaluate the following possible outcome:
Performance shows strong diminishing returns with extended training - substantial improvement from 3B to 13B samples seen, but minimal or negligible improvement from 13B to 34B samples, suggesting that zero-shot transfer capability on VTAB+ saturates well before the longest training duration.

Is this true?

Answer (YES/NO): NO